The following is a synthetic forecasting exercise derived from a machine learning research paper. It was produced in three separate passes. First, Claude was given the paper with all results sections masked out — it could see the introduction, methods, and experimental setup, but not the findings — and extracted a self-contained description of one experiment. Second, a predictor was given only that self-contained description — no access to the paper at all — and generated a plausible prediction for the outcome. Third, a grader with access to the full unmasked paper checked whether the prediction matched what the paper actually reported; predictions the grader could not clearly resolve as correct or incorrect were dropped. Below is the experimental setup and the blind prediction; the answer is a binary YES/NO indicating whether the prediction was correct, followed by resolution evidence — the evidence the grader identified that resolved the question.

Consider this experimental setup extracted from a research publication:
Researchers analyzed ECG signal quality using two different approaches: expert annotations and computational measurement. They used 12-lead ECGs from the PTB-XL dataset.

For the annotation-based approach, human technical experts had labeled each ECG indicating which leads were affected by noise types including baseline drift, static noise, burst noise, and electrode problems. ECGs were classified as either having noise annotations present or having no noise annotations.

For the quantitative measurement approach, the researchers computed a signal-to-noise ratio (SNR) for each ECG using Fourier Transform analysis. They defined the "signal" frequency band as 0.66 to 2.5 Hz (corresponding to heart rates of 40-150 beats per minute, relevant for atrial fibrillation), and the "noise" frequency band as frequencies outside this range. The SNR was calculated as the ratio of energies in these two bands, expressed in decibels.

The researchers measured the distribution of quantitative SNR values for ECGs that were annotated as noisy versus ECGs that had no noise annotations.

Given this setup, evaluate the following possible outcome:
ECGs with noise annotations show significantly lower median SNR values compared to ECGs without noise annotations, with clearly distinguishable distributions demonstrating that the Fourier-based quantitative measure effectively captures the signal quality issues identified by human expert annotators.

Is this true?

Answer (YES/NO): NO